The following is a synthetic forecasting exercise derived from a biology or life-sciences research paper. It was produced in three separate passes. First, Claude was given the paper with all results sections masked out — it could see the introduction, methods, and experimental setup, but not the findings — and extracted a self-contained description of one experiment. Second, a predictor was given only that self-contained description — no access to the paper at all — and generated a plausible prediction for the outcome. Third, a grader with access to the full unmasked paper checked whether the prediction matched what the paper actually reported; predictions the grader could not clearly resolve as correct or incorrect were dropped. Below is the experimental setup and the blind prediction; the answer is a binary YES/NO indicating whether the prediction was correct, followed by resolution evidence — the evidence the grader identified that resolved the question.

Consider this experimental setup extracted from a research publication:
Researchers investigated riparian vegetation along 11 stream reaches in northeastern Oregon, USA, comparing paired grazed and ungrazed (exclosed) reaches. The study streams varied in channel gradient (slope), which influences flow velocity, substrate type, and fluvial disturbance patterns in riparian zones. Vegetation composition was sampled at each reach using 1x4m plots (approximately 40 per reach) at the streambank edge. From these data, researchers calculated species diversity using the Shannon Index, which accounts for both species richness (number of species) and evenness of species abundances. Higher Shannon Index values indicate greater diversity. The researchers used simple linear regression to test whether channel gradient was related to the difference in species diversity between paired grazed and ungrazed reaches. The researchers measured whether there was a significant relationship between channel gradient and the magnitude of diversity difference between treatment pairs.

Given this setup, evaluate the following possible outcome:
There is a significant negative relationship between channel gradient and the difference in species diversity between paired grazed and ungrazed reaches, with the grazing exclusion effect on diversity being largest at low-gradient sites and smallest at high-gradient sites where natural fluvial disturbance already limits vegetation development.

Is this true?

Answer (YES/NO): NO